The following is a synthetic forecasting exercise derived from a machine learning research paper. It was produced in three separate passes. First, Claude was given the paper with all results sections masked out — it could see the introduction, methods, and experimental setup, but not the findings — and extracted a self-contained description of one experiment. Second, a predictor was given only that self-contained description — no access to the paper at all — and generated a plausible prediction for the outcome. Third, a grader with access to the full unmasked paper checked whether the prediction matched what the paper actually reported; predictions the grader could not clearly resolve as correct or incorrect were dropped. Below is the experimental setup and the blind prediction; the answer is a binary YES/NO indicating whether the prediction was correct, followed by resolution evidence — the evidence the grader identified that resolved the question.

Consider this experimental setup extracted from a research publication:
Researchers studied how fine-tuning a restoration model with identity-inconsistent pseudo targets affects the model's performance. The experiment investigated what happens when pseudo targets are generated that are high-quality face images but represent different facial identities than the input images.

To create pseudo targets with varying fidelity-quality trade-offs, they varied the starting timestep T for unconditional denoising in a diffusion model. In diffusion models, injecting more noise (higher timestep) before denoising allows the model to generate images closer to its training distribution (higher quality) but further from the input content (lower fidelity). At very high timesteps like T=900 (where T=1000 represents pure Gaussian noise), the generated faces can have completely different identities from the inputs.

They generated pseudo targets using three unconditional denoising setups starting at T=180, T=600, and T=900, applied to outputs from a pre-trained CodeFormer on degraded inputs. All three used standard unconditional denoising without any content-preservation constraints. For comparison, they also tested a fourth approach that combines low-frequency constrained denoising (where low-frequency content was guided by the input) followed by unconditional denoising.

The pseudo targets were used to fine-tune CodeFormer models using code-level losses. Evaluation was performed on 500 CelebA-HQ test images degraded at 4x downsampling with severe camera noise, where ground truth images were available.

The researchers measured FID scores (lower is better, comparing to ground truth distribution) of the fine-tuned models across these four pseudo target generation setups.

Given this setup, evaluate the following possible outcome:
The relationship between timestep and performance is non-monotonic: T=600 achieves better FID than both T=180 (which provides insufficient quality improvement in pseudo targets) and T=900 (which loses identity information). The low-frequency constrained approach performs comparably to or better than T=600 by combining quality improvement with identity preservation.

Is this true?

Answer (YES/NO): NO